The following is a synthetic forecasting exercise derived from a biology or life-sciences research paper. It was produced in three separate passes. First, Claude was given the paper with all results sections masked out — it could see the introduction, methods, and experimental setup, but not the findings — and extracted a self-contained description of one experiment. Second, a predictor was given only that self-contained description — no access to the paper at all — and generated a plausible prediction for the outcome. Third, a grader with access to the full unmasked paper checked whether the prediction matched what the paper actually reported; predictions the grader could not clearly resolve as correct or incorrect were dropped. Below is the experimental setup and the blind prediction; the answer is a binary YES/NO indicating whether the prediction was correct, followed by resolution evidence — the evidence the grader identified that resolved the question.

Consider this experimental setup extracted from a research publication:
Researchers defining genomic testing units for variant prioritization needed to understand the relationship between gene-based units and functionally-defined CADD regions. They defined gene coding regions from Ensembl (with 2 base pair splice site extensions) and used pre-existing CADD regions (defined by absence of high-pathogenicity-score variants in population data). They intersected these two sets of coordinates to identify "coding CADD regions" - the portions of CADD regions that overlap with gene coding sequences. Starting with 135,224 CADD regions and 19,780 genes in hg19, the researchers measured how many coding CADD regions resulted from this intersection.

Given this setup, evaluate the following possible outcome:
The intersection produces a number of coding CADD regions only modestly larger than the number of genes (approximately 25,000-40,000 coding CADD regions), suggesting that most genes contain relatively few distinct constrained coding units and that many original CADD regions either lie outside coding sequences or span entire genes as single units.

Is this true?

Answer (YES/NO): YES